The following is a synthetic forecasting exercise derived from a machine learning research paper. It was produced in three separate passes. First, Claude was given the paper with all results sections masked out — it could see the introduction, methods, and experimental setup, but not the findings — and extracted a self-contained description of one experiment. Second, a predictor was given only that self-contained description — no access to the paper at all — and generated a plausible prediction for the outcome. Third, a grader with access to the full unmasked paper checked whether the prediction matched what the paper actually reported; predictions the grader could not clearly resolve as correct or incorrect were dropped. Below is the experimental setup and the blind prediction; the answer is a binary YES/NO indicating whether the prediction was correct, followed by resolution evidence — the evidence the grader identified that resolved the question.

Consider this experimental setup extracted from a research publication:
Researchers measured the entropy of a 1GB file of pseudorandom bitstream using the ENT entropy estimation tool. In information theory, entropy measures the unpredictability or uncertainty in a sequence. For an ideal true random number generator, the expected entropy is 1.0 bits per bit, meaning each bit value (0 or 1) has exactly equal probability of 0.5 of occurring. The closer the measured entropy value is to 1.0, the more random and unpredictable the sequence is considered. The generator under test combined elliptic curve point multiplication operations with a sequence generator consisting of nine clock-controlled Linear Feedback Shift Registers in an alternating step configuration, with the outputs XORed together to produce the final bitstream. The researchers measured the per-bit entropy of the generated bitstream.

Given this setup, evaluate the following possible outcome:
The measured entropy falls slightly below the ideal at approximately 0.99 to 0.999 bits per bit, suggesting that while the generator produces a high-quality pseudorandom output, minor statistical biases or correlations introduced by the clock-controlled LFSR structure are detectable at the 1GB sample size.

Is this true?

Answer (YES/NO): NO